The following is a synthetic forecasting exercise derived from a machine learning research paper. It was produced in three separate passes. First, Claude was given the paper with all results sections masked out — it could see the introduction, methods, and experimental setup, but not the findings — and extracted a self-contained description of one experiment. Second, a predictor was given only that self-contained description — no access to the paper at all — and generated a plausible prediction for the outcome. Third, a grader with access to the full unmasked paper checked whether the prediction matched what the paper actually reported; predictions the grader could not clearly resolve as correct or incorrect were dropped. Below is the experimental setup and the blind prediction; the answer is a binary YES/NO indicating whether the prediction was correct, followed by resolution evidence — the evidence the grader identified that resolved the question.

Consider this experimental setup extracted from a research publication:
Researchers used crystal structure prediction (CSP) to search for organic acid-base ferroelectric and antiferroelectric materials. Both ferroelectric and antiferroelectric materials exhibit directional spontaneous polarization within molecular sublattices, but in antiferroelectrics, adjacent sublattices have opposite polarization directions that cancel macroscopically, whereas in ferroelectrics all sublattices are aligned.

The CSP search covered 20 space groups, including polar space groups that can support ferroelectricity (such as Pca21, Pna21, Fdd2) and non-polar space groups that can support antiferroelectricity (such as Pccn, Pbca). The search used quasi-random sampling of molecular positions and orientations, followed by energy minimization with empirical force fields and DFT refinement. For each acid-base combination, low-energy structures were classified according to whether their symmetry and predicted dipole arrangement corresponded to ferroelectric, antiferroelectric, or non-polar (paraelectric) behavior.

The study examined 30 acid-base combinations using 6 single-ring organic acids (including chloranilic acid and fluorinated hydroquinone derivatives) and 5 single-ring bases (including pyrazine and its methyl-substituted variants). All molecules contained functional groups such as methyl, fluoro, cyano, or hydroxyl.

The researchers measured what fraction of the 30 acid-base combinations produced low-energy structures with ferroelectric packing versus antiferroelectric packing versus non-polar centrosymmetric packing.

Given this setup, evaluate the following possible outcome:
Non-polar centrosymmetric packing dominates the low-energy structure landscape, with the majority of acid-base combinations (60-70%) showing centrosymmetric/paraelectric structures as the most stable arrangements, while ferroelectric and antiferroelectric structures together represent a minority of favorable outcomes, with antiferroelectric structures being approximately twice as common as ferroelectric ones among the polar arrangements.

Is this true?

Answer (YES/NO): NO